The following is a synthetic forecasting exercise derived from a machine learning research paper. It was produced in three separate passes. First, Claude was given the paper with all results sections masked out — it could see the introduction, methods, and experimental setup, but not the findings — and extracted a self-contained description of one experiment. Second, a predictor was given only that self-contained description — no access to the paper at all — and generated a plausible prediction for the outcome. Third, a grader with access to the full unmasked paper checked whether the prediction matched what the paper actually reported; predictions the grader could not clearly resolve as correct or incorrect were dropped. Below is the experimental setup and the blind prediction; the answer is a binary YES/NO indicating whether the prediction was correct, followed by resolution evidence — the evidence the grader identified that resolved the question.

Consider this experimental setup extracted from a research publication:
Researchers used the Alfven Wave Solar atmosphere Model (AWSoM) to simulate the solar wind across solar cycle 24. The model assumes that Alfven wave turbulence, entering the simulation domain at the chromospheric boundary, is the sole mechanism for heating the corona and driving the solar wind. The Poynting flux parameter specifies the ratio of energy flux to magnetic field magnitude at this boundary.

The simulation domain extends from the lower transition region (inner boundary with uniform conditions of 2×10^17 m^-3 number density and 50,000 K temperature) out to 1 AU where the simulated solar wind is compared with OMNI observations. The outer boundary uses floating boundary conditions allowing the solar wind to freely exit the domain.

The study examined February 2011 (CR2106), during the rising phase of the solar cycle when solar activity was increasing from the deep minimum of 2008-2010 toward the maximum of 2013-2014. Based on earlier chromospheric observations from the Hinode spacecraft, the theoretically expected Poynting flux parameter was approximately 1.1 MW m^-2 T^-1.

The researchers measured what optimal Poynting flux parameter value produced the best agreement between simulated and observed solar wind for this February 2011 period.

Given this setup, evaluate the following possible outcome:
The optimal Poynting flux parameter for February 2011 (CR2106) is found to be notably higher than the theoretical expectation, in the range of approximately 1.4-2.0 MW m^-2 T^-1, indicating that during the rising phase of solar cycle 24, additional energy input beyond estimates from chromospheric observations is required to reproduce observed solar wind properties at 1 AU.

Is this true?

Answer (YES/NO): NO